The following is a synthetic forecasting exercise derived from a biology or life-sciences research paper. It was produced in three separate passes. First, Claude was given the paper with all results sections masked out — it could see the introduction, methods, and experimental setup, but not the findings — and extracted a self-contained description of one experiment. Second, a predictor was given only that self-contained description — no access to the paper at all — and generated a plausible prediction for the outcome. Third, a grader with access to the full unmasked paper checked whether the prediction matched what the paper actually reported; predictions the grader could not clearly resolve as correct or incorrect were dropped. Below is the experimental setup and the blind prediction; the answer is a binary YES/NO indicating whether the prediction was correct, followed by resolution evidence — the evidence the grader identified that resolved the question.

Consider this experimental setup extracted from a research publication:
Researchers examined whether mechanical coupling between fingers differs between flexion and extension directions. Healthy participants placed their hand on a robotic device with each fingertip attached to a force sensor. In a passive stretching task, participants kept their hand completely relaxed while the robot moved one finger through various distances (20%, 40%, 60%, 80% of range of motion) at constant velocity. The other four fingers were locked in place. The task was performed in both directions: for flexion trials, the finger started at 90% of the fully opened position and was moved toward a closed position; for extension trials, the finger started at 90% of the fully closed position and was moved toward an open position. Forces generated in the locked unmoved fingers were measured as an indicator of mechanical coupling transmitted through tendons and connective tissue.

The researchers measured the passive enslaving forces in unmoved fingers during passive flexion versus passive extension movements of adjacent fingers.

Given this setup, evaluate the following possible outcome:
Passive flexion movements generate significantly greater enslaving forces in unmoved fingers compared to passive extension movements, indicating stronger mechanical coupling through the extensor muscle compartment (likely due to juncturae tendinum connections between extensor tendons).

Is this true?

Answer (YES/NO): YES